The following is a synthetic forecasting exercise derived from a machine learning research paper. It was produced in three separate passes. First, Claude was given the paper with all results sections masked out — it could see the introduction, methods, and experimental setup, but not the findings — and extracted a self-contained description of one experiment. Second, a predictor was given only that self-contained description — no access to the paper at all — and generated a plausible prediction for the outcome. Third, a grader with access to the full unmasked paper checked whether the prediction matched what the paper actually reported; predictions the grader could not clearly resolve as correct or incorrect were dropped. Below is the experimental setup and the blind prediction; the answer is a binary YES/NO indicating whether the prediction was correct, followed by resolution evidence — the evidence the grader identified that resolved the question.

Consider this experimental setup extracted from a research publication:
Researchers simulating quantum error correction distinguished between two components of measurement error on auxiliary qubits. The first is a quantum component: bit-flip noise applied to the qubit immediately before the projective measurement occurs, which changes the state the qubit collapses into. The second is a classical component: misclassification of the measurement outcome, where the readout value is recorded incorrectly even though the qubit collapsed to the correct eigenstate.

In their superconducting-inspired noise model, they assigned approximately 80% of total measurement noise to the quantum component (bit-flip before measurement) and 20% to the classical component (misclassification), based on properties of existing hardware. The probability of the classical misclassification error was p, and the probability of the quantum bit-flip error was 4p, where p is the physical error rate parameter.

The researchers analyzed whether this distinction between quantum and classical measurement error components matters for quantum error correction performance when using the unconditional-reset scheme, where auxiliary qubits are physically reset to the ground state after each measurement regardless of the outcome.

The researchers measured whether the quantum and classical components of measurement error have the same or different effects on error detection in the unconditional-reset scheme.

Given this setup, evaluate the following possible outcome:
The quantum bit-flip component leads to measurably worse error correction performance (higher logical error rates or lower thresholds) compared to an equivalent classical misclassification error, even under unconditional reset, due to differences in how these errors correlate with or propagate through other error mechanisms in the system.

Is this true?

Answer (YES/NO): NO